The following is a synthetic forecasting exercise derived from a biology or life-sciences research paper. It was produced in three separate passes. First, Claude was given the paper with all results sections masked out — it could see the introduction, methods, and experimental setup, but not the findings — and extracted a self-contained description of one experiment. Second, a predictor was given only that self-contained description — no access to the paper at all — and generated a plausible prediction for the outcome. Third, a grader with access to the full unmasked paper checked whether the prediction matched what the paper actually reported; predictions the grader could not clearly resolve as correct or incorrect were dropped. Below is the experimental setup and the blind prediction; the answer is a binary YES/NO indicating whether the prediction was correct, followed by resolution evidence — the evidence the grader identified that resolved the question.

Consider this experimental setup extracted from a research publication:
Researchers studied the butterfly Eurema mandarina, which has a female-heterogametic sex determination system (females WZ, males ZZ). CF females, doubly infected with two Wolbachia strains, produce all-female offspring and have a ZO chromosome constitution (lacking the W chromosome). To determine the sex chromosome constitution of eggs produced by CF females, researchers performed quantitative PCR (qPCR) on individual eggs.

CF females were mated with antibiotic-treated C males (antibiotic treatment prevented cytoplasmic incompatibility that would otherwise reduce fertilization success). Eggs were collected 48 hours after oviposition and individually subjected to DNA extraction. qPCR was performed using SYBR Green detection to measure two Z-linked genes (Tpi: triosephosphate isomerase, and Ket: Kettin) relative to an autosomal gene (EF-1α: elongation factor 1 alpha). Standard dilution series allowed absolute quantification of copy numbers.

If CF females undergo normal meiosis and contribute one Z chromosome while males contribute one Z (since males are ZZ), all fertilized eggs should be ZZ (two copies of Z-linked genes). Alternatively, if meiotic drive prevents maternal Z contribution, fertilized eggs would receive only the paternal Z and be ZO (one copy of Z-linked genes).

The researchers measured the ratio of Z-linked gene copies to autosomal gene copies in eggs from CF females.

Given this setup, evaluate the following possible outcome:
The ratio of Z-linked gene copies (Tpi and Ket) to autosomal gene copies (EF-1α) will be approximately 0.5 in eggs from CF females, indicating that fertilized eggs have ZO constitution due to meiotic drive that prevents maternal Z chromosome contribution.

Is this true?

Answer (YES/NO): YES